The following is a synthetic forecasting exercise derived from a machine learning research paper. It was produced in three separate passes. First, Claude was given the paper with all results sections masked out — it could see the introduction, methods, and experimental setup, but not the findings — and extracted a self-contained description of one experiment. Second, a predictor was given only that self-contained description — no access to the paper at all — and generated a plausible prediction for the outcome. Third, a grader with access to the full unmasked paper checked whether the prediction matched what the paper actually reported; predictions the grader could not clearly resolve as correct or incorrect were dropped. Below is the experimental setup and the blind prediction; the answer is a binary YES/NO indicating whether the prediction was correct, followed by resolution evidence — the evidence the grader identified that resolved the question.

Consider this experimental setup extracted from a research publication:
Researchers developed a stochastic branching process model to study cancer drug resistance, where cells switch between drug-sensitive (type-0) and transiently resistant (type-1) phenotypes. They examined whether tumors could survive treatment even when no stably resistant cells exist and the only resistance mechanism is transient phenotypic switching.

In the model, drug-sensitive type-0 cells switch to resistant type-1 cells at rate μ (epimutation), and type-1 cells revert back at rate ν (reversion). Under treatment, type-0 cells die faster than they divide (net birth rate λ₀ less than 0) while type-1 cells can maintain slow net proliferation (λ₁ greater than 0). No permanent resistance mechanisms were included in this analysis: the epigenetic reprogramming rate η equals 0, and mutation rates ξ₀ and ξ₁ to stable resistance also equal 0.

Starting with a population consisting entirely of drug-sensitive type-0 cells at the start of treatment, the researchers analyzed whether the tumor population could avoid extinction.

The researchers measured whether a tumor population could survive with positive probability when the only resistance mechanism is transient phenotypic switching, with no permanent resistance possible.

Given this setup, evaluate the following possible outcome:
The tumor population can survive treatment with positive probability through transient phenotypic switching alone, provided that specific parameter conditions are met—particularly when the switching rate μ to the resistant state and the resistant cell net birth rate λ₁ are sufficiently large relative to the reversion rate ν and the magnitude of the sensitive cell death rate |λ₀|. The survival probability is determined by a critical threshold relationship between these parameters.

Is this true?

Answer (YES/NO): YES